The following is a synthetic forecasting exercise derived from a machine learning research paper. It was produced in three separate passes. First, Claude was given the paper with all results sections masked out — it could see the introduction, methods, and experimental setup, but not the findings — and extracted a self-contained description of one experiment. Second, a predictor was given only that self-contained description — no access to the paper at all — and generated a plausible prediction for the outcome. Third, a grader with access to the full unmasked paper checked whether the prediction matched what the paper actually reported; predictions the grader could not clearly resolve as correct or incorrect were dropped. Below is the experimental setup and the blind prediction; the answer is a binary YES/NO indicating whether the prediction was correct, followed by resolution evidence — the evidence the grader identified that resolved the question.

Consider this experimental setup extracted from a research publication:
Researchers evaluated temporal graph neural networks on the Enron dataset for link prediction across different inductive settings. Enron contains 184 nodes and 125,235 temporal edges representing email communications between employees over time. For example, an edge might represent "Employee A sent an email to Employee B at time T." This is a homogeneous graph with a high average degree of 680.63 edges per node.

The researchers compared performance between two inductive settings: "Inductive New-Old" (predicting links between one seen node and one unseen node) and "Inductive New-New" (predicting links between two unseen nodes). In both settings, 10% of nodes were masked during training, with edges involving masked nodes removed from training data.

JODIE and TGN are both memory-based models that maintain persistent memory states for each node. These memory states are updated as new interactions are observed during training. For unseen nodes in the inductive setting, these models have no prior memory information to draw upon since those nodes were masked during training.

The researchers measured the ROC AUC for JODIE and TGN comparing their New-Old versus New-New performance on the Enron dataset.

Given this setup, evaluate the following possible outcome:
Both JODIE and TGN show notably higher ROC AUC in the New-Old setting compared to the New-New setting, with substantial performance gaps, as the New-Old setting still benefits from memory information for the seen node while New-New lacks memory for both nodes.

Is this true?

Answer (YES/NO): NO